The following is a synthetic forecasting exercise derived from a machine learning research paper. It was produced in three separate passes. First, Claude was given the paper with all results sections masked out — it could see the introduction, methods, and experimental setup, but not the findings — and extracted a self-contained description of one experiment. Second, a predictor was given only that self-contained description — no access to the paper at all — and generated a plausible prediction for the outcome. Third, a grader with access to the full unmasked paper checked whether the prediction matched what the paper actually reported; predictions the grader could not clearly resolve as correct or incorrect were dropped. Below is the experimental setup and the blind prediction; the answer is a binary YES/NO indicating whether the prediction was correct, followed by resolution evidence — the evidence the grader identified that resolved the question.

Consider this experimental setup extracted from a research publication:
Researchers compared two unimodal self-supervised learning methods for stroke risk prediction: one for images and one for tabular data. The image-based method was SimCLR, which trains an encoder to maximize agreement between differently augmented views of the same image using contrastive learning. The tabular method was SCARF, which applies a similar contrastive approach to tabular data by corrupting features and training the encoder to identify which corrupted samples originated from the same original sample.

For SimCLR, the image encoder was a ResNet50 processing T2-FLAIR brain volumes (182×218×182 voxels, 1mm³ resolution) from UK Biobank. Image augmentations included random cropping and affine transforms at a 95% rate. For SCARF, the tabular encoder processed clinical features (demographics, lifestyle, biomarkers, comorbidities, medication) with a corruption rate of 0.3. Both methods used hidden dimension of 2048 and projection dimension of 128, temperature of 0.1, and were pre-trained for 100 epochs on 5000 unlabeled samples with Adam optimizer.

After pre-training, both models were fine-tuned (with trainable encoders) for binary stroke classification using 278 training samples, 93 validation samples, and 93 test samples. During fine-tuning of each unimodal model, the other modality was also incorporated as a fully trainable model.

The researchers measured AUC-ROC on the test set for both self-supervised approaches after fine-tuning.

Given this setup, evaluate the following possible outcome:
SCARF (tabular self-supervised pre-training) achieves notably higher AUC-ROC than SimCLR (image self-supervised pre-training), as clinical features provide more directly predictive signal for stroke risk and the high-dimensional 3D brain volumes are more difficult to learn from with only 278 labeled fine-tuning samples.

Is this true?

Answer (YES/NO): NO